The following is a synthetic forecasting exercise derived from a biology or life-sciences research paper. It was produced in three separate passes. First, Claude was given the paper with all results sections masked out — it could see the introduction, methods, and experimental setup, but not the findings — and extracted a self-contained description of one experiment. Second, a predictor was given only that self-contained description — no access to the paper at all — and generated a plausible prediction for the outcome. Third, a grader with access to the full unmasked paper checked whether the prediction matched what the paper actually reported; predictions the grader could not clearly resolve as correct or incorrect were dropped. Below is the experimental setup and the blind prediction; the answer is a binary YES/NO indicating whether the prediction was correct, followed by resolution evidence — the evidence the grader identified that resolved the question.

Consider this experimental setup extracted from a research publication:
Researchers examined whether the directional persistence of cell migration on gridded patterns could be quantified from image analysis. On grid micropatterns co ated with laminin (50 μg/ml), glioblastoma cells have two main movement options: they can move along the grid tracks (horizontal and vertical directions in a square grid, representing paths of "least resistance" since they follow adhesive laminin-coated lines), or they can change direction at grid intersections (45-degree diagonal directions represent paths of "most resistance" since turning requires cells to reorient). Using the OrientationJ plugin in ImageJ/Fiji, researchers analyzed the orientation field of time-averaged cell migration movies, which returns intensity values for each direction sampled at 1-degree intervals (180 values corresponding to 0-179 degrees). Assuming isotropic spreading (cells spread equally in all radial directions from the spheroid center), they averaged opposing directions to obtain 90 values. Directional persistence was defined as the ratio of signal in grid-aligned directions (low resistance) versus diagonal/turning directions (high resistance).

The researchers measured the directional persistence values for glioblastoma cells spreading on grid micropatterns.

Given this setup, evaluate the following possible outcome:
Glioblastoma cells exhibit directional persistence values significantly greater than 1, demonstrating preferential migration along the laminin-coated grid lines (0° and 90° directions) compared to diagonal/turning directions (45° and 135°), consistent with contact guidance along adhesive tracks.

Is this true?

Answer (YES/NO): NO